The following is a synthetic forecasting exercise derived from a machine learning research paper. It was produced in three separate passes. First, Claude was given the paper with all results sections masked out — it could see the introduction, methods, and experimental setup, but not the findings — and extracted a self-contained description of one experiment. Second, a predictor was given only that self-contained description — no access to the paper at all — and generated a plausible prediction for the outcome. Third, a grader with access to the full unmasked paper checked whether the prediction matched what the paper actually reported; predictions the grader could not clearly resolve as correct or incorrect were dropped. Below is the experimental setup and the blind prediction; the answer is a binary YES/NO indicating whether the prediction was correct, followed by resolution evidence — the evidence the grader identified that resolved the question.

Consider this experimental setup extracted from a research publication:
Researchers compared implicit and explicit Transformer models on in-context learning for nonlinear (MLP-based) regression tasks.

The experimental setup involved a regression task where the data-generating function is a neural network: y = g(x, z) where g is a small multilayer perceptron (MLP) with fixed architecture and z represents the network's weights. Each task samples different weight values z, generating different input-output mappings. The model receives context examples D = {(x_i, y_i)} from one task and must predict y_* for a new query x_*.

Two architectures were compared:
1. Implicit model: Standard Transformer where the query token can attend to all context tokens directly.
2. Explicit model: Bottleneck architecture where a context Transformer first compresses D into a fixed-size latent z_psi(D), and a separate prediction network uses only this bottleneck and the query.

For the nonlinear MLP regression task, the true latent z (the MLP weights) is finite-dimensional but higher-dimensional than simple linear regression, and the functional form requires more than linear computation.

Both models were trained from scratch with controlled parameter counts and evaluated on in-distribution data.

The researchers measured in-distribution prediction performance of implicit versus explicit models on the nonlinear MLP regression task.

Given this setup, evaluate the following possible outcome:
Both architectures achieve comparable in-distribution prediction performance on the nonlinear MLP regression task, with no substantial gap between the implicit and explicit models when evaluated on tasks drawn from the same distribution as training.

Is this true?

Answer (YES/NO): YES